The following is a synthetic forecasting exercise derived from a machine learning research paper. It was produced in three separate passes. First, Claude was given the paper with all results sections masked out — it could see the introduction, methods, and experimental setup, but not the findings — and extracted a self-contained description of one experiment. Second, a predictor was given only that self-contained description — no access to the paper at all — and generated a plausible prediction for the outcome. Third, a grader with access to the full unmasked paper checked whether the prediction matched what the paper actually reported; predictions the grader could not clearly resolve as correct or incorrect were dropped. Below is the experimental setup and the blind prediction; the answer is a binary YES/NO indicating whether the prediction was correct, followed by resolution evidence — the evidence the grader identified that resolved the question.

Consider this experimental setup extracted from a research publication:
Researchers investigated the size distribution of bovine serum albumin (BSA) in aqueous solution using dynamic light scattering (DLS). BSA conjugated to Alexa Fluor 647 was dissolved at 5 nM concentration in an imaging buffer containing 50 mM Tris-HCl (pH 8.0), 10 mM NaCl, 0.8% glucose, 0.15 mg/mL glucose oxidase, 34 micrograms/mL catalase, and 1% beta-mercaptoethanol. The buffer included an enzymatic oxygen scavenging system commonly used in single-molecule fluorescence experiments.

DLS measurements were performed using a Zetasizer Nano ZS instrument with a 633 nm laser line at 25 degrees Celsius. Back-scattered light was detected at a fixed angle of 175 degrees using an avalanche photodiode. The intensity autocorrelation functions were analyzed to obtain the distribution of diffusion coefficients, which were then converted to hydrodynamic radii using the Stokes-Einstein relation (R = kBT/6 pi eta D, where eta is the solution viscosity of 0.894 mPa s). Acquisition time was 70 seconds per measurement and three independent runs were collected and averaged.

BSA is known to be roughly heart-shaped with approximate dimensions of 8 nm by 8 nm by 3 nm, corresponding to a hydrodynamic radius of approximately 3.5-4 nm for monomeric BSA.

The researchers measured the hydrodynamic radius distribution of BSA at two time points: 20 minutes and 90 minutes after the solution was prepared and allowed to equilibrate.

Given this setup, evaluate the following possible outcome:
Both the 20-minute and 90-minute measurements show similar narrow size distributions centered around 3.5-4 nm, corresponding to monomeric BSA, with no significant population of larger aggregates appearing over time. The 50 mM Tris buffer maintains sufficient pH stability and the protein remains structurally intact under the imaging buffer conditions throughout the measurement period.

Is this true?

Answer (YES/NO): NO